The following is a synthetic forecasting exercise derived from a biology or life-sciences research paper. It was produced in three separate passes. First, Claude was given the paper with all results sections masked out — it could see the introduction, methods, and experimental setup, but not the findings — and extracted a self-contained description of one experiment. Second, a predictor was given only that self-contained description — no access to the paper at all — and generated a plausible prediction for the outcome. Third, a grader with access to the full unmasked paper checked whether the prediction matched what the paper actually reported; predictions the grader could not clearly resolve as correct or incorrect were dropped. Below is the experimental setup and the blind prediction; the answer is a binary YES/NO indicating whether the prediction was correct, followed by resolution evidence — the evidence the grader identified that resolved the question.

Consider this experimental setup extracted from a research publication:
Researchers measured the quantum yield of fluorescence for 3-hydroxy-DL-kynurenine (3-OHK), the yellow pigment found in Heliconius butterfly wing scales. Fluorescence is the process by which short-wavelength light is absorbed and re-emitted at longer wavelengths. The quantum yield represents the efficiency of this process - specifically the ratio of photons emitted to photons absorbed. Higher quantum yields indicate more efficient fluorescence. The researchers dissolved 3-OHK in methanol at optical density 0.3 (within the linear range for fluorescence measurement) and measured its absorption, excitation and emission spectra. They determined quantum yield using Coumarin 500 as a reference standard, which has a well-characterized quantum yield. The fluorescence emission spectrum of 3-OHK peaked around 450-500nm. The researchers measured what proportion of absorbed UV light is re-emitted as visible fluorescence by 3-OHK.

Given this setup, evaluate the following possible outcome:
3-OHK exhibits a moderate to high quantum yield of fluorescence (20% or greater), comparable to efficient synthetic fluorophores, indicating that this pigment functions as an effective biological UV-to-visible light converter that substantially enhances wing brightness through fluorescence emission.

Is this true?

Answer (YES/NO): NO